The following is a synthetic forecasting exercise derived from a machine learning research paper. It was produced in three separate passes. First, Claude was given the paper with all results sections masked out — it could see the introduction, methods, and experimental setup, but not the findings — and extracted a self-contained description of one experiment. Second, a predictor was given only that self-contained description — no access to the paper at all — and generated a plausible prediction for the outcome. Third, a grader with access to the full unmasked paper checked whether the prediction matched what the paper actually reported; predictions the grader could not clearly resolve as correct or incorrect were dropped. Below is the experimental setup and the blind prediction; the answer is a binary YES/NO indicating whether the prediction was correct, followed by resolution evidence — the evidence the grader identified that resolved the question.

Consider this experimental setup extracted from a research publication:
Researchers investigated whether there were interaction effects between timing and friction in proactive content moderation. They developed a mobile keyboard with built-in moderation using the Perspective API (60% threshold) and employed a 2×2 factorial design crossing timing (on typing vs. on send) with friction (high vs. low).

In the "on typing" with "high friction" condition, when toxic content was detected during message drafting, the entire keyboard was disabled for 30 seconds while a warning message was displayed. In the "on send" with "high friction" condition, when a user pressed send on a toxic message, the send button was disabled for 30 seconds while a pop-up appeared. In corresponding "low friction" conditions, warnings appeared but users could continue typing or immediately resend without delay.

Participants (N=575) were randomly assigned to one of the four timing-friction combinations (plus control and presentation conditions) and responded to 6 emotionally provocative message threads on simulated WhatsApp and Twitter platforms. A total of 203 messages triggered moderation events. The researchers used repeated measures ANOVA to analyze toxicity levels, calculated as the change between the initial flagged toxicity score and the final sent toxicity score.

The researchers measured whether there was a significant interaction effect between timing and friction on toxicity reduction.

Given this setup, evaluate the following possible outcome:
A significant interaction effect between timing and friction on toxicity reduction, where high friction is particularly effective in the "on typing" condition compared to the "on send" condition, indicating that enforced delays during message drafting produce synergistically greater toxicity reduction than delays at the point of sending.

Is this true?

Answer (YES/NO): NO